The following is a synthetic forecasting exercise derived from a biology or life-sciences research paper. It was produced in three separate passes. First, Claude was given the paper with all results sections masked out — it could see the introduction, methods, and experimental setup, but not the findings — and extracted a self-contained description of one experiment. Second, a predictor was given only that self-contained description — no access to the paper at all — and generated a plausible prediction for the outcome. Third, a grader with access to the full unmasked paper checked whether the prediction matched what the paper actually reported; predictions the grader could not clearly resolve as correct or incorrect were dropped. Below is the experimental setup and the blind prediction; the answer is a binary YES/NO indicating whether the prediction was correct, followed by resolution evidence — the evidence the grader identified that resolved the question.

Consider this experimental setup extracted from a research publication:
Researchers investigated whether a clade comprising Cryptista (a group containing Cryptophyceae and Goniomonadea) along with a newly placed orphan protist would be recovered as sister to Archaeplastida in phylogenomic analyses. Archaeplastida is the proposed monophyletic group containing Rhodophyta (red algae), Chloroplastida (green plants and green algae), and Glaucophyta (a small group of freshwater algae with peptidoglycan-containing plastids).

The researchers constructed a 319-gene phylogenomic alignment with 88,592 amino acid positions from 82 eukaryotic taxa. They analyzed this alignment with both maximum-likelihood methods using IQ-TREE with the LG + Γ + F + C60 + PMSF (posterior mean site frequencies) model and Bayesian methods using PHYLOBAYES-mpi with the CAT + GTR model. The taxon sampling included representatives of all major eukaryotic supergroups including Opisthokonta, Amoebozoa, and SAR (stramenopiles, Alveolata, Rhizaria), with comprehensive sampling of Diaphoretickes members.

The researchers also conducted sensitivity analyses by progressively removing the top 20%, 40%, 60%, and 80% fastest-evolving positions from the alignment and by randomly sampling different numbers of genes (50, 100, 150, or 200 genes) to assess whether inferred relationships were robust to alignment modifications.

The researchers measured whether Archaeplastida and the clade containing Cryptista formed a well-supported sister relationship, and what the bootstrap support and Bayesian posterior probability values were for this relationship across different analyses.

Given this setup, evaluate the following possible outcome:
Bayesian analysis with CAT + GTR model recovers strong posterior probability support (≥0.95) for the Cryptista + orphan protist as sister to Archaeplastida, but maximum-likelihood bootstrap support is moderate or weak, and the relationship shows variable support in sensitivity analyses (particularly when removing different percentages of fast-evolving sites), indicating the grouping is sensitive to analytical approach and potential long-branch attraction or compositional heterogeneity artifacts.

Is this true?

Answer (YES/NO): NO